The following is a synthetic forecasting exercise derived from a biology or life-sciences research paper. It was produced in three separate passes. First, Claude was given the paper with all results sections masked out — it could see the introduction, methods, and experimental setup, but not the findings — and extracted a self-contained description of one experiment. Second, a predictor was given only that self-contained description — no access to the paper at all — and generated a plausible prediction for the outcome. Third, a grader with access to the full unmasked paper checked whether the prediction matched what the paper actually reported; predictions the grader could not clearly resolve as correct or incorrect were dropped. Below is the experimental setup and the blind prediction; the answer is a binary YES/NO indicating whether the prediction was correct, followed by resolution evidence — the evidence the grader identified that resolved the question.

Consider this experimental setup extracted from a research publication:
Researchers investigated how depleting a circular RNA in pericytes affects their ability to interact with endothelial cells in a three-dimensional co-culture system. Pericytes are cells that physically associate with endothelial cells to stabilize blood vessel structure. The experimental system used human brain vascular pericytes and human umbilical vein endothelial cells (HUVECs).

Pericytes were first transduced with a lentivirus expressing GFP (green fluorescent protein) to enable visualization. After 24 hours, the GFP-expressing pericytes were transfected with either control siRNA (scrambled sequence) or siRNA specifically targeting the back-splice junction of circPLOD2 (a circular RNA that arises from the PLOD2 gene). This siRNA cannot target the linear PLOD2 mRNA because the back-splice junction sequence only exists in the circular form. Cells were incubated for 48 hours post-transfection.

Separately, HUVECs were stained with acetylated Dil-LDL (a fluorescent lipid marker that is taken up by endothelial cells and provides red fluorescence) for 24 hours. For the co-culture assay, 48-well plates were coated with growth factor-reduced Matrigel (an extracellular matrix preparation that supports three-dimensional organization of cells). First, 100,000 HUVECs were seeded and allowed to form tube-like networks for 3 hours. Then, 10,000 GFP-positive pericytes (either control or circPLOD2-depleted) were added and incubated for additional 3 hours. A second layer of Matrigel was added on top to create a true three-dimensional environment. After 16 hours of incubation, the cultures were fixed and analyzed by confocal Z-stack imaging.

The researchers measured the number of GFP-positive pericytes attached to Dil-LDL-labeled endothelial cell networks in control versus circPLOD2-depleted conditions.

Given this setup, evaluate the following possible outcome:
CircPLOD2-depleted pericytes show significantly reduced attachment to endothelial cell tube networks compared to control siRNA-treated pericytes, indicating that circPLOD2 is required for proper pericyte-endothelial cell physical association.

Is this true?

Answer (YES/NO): NO